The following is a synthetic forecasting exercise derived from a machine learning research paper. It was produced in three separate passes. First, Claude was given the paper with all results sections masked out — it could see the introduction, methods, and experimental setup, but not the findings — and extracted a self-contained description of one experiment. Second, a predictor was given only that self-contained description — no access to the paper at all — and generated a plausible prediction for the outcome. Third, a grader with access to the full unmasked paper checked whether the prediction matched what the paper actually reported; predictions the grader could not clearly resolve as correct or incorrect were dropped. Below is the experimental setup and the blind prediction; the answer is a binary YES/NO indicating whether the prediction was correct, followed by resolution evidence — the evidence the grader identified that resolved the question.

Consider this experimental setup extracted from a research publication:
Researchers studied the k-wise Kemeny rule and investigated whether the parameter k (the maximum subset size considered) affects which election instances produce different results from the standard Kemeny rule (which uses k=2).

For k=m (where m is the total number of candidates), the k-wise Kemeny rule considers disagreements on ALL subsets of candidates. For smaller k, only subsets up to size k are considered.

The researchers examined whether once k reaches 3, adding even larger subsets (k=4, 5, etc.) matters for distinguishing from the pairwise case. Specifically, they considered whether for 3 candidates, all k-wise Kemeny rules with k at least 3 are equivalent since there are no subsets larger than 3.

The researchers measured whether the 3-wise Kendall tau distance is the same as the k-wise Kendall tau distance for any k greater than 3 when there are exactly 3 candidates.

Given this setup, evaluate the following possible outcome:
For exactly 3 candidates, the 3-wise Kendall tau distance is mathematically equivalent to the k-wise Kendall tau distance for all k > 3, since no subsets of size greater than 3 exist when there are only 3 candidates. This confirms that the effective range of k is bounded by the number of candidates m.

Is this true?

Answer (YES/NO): YES